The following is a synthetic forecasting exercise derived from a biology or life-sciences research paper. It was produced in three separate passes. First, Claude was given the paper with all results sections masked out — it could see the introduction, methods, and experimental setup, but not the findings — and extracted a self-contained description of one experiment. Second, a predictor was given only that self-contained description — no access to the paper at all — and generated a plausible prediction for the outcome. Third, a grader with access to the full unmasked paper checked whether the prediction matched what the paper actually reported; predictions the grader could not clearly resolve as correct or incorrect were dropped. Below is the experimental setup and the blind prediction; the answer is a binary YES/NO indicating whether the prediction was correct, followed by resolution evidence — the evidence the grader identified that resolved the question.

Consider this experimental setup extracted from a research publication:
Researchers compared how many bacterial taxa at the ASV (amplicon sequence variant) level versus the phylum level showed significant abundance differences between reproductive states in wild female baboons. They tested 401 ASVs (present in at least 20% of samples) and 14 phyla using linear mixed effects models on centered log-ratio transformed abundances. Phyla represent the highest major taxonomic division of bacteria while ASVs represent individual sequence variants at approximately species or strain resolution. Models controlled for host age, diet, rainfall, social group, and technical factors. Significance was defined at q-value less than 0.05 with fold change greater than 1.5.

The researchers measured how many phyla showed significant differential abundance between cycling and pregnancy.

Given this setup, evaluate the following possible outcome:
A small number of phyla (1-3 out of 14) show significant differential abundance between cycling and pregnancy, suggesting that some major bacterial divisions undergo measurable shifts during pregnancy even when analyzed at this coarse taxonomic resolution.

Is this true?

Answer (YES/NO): YES